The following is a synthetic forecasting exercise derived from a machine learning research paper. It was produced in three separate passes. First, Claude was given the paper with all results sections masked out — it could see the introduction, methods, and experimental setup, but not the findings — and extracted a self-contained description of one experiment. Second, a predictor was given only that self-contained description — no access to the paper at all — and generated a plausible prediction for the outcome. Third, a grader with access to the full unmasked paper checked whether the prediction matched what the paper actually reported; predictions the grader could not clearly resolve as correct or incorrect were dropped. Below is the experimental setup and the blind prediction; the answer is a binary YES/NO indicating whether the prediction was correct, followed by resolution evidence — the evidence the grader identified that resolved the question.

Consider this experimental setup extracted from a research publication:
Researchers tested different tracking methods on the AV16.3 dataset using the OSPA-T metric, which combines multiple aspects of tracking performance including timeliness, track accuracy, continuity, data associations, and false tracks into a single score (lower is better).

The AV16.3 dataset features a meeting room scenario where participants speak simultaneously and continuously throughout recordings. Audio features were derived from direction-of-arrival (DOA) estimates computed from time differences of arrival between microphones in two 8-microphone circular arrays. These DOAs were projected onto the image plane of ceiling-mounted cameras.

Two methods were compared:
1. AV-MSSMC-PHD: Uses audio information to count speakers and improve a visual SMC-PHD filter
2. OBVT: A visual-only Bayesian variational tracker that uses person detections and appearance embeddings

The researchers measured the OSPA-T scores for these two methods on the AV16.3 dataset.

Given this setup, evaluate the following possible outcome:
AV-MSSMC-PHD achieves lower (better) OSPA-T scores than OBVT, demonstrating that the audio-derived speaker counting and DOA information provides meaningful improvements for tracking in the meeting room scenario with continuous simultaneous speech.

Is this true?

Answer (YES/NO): NO